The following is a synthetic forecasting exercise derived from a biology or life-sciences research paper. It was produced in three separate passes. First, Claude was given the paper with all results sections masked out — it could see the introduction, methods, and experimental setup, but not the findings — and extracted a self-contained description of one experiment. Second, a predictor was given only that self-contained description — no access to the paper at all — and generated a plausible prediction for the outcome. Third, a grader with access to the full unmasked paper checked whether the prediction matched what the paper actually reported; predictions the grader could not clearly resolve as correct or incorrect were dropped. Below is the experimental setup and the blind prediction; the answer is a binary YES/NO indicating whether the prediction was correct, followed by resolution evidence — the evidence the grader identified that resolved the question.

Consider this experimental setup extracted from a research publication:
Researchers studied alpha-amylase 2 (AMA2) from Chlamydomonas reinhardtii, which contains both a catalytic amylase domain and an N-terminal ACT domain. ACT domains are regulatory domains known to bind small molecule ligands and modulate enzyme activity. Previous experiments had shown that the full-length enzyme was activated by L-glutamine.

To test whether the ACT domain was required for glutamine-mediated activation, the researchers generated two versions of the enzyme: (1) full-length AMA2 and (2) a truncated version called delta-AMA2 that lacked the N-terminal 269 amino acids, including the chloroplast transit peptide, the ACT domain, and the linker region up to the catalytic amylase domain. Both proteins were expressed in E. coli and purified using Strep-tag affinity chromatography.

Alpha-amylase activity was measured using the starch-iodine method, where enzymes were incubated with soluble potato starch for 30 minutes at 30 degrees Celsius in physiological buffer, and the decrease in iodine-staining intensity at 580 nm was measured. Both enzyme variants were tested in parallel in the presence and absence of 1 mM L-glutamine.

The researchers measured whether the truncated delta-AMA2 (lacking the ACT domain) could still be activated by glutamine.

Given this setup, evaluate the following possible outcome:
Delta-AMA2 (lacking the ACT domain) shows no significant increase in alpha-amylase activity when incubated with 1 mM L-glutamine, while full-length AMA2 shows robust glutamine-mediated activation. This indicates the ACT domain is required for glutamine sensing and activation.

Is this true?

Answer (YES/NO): YES